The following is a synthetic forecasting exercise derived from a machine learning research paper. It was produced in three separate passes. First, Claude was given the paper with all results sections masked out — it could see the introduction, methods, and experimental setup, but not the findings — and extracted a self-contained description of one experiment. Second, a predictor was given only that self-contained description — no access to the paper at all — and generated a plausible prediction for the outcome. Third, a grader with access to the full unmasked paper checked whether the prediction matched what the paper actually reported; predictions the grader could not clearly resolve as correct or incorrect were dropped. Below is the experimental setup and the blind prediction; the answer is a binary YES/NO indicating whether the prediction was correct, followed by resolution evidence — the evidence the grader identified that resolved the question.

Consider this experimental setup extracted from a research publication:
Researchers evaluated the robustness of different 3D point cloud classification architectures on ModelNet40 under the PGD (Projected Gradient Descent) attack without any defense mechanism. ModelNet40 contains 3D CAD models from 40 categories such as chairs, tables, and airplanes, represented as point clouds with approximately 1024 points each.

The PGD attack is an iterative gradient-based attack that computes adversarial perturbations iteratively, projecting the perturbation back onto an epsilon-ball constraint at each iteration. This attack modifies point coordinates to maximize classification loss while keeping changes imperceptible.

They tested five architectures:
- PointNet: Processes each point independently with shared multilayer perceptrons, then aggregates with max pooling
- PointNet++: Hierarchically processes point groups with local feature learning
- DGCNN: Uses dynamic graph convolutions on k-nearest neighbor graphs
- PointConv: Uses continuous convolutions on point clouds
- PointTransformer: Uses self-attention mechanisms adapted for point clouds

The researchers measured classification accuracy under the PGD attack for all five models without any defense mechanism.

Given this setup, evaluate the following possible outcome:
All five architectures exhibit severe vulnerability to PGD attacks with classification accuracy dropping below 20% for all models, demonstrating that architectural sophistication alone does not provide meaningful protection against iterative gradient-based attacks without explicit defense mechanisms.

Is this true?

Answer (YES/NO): NO